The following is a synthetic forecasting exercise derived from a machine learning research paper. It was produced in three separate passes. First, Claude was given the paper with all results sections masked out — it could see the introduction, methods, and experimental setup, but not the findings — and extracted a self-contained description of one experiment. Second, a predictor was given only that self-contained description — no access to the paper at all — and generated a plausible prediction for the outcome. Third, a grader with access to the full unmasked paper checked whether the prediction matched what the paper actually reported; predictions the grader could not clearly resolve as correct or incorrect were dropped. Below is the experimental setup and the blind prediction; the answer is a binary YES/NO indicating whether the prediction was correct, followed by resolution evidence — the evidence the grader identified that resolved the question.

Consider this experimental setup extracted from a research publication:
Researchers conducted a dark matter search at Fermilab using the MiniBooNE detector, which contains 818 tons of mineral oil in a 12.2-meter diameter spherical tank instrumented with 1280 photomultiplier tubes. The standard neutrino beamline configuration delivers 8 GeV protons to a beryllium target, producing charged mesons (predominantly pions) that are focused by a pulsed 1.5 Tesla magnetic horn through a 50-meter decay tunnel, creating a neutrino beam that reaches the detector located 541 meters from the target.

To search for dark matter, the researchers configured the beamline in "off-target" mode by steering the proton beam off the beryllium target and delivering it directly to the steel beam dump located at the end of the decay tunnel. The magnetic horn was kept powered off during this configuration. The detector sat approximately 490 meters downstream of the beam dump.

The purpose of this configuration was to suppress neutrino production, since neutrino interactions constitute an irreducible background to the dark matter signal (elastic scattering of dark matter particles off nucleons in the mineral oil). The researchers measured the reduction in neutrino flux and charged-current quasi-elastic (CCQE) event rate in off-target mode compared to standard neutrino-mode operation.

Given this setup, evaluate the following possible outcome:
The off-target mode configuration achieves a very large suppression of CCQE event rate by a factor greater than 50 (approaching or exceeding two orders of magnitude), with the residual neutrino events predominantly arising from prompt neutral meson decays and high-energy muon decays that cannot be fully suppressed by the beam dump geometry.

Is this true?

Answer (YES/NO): NO